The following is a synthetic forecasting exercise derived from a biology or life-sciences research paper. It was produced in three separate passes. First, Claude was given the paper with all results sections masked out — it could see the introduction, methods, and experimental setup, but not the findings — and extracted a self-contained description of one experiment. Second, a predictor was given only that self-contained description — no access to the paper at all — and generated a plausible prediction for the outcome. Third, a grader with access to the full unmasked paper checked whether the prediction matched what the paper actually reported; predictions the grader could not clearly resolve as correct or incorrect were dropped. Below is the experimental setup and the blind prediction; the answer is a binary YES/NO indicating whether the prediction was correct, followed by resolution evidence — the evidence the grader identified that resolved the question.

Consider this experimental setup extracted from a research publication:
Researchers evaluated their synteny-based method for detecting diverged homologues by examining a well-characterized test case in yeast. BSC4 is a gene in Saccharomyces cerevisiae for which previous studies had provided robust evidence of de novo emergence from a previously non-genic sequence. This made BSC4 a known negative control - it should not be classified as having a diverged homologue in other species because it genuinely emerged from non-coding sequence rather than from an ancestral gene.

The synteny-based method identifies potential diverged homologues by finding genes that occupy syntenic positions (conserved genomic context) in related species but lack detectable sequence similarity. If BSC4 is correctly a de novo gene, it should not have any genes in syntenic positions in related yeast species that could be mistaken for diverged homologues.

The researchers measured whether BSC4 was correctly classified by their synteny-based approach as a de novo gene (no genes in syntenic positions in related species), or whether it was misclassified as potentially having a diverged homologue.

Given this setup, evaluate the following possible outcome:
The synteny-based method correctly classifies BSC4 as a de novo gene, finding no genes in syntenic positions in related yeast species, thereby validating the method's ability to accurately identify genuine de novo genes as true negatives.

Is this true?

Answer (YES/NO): NO